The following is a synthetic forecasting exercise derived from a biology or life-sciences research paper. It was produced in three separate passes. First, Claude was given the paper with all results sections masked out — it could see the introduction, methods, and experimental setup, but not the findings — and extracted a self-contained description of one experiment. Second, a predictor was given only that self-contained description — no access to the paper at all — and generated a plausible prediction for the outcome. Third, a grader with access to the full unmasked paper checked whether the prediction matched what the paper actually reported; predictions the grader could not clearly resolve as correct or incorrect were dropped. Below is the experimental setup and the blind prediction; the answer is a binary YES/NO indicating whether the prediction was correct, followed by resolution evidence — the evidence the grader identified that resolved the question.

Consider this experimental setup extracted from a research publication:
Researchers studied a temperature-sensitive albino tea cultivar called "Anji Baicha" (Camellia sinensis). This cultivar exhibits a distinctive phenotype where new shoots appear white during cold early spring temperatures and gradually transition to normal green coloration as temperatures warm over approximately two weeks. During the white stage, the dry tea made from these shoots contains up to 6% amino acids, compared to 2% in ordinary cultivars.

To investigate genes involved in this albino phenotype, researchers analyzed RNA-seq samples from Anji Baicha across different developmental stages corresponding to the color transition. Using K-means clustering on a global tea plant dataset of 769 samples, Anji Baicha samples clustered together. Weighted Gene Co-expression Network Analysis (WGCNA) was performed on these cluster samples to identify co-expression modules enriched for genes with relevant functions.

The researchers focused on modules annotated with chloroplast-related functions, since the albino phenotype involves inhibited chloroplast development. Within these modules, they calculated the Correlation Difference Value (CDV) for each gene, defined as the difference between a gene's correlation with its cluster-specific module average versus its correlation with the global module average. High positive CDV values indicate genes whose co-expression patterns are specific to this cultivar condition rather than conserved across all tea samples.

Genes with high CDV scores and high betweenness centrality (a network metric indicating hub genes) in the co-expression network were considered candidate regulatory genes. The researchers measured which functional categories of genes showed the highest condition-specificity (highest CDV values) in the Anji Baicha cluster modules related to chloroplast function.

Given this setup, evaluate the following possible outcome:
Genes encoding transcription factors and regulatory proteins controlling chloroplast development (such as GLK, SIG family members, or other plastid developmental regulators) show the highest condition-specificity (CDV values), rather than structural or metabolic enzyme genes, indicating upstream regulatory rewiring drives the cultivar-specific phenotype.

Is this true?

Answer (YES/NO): NO